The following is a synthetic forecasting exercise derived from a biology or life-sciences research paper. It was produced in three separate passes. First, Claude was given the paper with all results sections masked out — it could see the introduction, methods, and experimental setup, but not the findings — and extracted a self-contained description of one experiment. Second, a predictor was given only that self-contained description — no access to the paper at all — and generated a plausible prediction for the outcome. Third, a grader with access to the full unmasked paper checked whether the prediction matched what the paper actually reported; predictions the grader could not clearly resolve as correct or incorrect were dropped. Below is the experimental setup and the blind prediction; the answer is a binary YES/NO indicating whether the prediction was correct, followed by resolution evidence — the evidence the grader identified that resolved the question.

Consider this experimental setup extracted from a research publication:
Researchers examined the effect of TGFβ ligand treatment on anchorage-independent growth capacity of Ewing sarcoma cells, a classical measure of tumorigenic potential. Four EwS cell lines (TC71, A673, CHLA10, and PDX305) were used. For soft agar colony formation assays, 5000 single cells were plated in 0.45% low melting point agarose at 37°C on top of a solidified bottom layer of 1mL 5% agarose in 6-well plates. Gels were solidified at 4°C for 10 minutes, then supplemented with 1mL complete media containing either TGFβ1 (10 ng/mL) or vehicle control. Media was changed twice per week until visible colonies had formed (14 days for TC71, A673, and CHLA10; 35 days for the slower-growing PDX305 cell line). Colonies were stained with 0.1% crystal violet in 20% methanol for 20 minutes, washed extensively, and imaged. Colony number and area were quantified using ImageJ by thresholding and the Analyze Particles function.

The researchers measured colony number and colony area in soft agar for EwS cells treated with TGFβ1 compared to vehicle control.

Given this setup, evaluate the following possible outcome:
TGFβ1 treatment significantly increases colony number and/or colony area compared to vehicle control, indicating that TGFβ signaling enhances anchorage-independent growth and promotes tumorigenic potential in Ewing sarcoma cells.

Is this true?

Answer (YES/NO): NO